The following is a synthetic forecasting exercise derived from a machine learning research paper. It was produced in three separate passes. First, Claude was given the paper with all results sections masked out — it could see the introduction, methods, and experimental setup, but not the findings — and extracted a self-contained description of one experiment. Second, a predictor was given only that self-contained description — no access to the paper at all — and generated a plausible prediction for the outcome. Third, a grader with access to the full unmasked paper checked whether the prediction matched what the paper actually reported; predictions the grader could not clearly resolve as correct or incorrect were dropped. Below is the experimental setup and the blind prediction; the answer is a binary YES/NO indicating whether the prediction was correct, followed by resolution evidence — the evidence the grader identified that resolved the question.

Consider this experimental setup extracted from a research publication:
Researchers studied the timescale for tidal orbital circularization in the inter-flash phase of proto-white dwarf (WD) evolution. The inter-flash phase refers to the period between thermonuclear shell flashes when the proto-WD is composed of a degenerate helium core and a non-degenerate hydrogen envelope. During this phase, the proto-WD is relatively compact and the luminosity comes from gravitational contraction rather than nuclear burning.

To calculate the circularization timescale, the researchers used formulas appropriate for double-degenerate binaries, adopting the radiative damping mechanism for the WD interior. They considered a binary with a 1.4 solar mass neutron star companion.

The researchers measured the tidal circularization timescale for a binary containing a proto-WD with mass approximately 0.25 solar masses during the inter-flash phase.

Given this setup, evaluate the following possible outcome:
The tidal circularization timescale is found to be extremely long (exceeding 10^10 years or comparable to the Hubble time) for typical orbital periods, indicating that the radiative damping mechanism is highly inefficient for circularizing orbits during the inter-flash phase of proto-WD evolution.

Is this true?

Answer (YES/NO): YES